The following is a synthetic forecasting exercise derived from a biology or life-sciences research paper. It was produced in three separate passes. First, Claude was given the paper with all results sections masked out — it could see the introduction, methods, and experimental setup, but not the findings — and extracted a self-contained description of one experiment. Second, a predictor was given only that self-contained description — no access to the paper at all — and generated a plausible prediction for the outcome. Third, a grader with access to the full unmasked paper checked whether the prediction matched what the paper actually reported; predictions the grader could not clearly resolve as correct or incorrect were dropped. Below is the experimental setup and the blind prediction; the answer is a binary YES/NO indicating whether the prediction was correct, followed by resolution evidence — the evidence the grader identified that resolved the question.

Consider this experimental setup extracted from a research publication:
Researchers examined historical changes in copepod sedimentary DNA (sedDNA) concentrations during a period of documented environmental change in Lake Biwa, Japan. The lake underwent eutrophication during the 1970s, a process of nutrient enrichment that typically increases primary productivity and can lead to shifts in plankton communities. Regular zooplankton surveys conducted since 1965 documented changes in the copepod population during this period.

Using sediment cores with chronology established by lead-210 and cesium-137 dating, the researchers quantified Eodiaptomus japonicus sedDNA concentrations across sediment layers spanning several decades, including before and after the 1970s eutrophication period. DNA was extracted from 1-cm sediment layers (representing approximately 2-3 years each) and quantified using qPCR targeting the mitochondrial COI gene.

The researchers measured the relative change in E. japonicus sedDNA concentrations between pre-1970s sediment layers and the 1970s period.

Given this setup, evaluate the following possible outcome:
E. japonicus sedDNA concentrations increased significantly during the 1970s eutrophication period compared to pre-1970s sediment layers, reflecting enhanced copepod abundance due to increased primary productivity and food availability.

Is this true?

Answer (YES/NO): YES